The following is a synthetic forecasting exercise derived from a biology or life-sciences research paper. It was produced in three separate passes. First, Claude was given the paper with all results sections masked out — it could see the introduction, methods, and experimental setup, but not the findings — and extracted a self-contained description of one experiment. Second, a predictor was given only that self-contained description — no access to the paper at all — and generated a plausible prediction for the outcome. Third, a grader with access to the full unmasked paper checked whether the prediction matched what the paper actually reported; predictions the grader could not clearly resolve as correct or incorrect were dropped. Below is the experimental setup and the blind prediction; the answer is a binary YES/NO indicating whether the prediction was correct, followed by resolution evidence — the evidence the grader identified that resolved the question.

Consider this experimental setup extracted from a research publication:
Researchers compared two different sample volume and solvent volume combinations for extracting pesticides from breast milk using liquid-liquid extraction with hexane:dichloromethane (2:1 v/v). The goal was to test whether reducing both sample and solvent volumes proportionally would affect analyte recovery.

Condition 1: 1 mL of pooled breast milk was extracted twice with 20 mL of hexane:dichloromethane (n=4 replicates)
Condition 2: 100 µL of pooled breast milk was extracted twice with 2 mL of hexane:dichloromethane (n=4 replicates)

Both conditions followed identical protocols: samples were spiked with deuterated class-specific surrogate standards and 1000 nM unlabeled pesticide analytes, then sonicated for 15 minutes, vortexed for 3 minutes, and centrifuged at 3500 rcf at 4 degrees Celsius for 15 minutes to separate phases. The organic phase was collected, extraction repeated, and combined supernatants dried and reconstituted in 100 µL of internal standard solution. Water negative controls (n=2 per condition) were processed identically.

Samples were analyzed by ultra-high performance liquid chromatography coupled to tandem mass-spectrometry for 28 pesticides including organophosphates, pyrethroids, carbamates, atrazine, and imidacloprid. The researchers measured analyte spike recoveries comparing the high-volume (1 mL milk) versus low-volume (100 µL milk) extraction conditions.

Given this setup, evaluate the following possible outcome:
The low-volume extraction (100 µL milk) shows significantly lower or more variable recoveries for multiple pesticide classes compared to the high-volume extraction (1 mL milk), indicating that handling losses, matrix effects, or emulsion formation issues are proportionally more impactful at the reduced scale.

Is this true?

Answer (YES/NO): NO